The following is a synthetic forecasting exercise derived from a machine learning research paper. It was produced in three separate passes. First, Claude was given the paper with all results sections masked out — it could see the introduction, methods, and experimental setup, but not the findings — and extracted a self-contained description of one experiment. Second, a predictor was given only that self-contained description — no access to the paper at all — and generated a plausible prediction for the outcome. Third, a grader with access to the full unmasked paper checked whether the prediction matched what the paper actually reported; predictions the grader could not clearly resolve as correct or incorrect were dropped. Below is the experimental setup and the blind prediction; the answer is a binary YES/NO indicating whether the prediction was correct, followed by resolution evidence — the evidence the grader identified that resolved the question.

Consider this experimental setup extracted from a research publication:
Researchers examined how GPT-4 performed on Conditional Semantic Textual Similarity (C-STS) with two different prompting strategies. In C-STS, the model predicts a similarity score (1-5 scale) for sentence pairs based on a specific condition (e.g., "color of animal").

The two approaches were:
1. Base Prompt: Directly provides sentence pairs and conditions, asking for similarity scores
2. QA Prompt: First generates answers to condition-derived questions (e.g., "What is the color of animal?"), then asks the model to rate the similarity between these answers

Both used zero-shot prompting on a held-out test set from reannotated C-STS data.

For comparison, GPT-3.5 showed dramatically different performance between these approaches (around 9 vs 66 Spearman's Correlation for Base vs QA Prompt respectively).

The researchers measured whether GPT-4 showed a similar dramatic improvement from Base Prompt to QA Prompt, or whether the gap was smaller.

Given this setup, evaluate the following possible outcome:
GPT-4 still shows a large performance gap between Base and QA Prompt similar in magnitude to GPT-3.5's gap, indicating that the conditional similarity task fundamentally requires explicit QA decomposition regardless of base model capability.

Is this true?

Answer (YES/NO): NO